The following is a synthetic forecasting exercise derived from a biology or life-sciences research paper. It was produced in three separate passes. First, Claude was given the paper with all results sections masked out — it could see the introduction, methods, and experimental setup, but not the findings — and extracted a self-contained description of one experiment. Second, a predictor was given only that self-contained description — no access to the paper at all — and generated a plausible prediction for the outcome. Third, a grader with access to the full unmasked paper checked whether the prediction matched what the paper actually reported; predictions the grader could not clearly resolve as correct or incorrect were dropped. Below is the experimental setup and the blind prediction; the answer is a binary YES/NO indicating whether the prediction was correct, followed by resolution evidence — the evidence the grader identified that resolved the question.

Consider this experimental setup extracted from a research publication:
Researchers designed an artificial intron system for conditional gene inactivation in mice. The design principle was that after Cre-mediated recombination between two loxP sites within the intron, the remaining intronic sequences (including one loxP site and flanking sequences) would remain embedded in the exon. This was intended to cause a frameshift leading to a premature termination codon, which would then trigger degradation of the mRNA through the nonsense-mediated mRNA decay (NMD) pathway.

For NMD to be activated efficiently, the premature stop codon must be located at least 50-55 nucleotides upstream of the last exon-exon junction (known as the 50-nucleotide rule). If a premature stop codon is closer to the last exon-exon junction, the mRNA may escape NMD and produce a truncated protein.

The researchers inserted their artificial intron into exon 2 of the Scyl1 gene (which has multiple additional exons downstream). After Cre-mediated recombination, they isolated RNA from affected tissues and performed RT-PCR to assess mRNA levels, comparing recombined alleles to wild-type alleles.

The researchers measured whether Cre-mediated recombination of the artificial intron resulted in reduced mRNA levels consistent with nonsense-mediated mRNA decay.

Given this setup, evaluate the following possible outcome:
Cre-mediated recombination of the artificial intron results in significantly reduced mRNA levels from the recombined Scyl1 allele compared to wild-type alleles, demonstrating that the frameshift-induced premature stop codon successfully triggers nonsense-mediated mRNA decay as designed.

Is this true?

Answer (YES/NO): NO